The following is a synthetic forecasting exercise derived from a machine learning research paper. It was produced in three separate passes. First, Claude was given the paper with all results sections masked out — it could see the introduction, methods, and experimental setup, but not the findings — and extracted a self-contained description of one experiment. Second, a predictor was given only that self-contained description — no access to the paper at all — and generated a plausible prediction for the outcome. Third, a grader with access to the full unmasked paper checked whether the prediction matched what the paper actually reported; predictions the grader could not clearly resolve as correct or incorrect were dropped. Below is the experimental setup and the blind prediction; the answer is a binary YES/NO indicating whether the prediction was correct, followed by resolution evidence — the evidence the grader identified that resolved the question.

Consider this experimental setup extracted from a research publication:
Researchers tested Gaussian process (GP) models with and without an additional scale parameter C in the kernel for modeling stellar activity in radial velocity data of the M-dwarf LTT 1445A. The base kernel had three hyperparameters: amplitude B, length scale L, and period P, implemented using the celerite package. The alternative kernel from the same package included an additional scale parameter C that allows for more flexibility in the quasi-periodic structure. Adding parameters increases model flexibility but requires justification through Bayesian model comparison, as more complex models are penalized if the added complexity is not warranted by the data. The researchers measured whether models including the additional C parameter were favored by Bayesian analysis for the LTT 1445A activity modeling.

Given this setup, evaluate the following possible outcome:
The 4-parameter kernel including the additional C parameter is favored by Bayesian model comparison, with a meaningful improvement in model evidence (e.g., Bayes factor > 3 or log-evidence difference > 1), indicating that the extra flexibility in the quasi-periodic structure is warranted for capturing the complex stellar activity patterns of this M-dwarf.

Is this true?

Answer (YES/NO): NO